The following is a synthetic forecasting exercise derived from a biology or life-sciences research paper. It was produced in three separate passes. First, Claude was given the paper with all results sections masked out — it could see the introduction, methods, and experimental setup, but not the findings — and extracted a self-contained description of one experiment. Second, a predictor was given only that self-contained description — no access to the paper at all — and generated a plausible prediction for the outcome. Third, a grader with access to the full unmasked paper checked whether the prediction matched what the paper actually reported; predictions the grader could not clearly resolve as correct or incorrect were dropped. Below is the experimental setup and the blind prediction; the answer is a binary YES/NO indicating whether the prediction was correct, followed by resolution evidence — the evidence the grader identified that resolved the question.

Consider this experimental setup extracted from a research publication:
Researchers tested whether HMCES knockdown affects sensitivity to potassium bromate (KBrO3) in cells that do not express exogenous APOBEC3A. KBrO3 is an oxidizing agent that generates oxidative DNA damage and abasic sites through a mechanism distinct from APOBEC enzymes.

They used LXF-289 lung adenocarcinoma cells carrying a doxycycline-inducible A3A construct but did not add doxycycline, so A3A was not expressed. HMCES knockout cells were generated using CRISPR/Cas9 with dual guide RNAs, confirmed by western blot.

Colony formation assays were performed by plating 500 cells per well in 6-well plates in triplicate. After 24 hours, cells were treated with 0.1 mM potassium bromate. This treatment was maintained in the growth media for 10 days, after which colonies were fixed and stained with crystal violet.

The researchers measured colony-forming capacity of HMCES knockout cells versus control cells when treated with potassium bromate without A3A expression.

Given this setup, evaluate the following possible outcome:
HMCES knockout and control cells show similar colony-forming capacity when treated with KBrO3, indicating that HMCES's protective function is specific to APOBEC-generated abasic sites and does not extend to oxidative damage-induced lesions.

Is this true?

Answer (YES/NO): NO